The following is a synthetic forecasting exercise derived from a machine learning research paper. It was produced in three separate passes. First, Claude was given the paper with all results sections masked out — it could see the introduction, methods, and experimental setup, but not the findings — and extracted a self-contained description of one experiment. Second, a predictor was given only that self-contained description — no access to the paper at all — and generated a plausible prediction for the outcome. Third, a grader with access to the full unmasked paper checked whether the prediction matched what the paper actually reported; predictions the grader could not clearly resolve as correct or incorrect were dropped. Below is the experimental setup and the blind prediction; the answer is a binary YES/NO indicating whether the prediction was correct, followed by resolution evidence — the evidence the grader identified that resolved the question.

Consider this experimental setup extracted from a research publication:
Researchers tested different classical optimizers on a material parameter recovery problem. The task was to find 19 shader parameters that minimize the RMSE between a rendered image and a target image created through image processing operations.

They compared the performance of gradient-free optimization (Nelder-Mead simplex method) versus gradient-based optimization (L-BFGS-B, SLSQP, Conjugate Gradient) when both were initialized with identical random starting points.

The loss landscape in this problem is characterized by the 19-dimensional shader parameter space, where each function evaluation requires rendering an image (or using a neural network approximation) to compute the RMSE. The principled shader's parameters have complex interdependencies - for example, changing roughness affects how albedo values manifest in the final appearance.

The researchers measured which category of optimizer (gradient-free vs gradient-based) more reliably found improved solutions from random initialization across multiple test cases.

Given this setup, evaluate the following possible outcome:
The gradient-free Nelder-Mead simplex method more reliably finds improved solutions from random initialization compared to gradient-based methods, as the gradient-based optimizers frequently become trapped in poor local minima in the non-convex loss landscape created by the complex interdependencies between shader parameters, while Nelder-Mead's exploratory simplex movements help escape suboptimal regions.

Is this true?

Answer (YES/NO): YES